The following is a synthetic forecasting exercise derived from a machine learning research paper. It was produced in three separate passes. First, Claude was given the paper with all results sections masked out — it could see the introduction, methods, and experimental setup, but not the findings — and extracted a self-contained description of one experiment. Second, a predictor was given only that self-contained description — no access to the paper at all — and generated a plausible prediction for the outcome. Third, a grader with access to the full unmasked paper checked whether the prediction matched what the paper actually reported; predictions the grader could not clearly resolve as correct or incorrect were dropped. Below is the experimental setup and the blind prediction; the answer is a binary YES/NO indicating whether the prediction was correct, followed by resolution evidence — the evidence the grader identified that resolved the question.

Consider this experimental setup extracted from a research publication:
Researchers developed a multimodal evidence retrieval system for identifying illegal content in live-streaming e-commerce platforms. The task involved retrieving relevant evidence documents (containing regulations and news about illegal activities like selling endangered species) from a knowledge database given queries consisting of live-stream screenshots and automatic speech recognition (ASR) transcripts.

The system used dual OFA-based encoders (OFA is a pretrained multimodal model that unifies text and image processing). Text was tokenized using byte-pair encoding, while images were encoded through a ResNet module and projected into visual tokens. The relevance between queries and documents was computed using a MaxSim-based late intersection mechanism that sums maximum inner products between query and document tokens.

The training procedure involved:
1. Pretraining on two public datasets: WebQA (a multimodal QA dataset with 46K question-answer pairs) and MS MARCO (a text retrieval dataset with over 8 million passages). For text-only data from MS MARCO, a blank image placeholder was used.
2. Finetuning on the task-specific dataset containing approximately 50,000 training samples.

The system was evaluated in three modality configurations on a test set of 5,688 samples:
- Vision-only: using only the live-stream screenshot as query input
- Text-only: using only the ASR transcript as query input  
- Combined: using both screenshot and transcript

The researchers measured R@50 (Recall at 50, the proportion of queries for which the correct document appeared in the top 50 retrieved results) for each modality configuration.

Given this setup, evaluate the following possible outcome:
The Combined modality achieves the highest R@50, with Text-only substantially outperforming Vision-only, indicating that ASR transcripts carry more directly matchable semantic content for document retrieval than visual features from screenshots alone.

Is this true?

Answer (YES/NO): YES